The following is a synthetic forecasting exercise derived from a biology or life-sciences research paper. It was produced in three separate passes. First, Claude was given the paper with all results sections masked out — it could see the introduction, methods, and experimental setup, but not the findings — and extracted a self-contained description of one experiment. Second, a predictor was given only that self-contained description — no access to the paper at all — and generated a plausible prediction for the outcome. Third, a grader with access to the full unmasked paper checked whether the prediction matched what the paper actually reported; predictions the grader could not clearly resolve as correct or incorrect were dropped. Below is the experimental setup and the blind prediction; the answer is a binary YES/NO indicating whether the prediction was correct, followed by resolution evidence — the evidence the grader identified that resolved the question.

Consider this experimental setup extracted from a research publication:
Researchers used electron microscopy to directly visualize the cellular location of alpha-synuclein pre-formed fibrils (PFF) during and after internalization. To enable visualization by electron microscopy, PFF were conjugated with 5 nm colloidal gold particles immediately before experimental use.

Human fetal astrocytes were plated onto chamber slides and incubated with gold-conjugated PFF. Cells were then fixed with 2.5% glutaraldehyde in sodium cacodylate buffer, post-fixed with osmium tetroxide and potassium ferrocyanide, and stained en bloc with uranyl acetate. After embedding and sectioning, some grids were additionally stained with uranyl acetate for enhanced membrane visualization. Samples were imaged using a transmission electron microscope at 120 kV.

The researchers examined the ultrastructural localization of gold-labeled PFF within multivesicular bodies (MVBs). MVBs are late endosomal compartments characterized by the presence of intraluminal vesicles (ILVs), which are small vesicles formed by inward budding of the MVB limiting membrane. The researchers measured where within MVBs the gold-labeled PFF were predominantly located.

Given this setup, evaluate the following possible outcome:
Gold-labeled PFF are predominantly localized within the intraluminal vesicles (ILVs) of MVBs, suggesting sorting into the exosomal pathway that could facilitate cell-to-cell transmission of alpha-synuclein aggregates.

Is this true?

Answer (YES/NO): NO